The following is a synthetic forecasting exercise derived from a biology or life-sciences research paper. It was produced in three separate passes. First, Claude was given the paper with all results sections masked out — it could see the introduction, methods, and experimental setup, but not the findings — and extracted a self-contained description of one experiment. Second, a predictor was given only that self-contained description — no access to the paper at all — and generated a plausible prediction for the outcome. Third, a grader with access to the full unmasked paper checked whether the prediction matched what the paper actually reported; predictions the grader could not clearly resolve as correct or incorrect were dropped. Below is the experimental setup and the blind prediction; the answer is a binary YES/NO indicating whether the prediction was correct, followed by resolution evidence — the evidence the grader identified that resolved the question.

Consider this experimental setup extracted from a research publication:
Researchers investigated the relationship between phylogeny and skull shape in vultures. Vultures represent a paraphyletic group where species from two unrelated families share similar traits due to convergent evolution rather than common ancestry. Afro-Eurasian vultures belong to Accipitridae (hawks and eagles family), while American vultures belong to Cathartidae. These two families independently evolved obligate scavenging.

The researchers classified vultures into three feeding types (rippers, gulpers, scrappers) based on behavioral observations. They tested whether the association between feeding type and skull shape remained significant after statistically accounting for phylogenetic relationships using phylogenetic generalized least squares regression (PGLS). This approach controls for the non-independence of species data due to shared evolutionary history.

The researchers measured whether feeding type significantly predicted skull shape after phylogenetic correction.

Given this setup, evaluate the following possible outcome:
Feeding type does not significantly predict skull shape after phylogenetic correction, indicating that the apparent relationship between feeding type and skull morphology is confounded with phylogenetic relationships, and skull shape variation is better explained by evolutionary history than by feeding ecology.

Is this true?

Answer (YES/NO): NO